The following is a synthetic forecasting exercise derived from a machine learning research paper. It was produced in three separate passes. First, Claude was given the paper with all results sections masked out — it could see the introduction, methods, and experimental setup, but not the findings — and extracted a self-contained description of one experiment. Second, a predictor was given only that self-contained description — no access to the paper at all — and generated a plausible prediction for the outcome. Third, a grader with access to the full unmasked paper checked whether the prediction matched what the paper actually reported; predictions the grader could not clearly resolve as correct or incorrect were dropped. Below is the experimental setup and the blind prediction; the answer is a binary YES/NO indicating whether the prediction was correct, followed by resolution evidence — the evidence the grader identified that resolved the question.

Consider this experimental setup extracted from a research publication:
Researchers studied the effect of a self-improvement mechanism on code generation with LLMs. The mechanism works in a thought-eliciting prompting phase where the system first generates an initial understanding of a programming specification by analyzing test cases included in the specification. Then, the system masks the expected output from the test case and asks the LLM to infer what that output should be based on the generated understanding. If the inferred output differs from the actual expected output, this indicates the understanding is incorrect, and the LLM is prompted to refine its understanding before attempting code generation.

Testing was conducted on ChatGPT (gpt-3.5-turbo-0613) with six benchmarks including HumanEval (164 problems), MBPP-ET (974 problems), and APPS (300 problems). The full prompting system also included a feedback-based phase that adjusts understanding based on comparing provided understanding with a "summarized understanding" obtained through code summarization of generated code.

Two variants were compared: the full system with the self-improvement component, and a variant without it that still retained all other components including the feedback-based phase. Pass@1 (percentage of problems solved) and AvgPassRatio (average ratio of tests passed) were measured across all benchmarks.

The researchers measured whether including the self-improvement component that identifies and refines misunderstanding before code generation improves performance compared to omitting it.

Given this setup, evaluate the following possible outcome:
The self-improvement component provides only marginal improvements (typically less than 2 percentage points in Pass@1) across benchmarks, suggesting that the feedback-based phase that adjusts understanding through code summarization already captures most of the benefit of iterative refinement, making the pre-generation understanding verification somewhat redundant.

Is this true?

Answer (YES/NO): NO